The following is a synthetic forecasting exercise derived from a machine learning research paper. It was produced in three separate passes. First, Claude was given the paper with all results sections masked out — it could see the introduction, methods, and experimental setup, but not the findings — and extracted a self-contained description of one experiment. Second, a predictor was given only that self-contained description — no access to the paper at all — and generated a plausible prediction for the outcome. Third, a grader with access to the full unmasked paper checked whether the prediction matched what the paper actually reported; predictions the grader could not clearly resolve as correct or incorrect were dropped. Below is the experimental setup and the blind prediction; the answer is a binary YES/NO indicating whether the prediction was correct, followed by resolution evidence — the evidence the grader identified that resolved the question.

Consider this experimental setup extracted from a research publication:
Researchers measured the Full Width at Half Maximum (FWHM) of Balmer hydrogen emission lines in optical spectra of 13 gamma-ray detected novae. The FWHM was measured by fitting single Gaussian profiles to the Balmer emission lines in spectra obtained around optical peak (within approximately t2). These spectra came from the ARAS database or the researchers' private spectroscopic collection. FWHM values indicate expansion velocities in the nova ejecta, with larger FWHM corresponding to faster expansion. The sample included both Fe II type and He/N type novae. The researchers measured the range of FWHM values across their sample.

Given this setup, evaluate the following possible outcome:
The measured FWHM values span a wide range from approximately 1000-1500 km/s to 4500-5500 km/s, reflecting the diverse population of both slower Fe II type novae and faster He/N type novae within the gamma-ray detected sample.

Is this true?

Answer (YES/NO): NO